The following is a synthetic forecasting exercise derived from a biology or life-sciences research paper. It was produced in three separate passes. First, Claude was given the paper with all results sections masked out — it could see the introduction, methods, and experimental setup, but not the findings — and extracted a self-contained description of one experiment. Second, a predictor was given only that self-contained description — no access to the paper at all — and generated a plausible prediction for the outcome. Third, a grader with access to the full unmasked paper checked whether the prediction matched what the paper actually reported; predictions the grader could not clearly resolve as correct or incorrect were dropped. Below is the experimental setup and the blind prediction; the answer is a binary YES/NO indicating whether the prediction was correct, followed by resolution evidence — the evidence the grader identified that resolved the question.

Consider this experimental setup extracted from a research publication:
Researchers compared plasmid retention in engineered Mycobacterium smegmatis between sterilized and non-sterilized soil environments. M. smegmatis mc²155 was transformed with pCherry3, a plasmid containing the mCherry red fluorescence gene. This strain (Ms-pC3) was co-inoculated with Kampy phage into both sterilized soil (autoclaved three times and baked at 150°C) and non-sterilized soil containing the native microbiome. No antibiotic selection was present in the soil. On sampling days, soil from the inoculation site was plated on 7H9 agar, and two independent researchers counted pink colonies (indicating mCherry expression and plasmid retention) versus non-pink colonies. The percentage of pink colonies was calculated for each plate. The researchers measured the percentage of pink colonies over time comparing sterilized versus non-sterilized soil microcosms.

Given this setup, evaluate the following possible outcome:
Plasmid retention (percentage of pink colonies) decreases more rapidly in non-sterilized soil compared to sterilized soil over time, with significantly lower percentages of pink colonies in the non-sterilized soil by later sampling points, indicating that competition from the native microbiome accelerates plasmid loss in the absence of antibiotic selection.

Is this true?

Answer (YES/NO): NO